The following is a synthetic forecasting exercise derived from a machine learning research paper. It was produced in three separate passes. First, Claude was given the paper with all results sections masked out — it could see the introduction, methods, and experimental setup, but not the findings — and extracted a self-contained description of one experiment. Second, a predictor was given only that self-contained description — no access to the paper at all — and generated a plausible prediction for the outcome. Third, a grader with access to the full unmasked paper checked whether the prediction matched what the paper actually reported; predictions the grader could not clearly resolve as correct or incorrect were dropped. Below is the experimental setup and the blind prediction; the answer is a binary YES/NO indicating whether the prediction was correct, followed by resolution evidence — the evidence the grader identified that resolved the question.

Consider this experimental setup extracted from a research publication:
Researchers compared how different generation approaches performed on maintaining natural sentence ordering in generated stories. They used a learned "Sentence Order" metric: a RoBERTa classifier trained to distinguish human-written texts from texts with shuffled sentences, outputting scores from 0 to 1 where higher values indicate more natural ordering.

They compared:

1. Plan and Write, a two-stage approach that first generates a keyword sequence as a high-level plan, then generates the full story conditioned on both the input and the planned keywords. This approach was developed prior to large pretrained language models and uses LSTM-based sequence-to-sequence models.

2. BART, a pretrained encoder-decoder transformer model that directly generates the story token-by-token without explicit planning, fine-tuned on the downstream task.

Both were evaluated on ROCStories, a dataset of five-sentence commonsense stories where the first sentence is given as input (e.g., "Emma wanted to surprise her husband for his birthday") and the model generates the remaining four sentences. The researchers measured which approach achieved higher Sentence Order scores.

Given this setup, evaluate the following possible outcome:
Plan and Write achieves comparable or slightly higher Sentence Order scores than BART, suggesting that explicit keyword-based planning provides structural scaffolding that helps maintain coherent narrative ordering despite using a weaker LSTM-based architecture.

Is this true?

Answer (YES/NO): NO